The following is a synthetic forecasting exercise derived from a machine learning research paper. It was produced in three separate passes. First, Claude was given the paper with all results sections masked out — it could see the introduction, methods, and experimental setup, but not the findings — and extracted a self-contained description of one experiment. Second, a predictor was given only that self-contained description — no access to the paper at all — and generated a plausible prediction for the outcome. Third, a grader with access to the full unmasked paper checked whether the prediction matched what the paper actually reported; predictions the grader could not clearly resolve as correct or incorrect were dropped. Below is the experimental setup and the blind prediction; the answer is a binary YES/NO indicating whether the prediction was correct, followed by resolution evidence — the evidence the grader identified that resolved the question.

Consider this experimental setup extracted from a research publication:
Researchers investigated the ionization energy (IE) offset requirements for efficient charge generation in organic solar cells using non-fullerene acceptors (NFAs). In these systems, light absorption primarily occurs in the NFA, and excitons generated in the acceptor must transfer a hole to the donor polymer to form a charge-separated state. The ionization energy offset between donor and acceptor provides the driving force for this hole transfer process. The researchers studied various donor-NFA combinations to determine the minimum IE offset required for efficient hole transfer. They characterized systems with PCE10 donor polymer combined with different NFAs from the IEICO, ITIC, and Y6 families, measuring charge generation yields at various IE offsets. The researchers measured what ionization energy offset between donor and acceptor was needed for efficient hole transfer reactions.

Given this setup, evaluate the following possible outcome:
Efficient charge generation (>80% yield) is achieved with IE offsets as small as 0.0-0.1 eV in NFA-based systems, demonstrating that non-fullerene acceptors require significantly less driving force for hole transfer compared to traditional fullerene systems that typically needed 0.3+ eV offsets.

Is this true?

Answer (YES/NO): NO